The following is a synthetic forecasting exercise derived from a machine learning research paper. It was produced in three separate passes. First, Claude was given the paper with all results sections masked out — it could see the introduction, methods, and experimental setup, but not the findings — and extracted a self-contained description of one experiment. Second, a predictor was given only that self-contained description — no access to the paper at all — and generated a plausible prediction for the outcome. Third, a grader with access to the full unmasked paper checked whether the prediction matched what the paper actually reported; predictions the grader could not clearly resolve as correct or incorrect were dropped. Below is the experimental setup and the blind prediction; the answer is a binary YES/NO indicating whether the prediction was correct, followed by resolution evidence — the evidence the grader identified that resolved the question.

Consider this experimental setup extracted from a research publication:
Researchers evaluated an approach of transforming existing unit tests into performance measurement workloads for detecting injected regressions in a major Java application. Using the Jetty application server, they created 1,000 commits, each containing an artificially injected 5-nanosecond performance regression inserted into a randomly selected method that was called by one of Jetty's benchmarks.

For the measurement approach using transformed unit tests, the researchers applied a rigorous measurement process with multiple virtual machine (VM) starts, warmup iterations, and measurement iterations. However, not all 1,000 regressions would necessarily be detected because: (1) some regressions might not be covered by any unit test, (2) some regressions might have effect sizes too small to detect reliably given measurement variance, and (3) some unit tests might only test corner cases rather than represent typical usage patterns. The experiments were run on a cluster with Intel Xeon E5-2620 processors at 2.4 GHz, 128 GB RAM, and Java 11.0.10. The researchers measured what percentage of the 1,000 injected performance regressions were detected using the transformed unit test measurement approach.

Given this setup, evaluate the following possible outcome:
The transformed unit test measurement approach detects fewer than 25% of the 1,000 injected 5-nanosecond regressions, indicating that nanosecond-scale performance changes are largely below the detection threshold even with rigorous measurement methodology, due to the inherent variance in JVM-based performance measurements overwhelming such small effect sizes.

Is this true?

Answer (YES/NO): NO